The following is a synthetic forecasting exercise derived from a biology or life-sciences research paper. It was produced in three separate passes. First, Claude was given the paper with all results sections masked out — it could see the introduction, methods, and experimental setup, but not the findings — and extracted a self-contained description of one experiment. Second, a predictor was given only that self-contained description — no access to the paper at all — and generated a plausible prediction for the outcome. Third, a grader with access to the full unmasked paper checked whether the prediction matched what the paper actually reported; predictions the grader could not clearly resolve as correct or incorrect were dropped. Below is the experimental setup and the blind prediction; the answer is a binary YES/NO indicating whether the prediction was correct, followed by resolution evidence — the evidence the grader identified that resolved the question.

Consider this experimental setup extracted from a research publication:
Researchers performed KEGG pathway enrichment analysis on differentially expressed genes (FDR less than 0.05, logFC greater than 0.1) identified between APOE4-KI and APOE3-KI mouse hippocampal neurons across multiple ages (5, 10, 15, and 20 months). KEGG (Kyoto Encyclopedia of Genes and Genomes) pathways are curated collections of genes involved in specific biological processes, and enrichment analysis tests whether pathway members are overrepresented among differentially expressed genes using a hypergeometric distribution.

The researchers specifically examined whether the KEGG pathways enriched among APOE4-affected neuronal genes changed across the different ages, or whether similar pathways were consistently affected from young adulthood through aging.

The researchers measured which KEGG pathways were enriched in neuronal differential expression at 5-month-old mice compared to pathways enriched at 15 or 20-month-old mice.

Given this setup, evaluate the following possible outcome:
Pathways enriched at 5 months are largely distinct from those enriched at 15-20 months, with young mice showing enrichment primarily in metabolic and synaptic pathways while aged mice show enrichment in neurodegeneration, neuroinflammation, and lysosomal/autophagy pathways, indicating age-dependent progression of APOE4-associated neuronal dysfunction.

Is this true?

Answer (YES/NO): NO